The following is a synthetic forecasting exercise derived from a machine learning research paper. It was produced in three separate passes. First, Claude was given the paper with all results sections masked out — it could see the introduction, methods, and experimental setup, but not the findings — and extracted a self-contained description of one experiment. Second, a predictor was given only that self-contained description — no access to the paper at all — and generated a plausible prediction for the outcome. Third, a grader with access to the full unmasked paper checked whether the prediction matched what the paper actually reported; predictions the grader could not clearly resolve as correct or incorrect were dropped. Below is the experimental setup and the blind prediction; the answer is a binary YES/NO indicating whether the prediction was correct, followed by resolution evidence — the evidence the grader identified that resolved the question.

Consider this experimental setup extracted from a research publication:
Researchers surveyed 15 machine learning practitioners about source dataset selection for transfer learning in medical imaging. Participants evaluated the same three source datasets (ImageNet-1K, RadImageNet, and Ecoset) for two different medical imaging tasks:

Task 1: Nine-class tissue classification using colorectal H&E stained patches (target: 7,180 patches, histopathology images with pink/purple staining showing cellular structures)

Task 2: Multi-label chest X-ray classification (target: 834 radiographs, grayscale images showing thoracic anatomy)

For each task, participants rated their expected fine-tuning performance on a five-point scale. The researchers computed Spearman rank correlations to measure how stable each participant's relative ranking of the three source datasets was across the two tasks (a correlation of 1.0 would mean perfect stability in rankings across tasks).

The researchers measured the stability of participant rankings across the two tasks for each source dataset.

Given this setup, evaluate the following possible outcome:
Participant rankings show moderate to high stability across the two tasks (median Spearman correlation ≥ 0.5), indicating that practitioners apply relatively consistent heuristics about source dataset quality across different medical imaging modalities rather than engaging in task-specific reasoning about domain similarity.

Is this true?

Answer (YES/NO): NO